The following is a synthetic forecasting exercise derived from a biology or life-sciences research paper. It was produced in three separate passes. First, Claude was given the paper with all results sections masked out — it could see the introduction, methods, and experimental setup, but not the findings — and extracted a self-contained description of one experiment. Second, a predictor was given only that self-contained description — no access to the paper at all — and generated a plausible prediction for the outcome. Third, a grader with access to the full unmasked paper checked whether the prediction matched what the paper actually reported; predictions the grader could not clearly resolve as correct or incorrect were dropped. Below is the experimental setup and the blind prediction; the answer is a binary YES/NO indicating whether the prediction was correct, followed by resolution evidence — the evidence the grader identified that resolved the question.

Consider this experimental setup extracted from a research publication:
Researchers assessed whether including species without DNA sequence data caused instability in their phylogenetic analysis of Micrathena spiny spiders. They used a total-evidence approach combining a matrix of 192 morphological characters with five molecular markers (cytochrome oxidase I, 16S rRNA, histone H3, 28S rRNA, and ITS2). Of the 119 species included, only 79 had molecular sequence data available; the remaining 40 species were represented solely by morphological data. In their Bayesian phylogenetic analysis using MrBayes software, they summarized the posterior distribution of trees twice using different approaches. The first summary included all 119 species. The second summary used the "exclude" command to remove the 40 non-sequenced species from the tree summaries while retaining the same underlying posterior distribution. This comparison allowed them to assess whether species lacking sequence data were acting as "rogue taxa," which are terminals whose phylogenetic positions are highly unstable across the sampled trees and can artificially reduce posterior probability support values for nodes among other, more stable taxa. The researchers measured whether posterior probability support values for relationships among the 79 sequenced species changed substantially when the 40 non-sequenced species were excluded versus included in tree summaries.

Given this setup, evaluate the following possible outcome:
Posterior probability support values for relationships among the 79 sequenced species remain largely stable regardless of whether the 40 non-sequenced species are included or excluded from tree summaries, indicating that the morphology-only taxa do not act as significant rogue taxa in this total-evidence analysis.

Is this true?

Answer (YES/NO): NO